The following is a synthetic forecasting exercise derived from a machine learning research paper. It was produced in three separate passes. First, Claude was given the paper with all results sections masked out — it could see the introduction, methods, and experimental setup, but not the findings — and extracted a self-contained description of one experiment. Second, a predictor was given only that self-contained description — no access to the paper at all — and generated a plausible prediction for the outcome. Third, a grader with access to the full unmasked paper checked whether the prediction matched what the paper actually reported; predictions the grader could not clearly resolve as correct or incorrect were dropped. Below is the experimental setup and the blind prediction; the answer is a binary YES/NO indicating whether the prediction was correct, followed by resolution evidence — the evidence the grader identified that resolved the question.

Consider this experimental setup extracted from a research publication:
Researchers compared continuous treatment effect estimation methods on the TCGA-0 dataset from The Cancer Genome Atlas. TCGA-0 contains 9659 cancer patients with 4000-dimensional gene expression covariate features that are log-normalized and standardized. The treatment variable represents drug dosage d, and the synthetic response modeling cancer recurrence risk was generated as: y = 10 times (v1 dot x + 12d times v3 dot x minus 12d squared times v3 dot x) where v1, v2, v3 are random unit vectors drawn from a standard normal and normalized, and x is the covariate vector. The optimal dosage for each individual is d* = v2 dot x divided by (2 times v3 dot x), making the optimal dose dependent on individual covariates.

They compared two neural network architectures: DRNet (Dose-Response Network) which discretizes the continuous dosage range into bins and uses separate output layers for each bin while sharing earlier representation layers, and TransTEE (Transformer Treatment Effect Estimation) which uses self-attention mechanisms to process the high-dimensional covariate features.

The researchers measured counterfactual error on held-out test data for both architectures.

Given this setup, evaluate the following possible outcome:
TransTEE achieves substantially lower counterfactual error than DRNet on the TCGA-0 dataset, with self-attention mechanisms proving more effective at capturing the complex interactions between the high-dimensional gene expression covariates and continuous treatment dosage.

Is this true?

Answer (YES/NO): YES